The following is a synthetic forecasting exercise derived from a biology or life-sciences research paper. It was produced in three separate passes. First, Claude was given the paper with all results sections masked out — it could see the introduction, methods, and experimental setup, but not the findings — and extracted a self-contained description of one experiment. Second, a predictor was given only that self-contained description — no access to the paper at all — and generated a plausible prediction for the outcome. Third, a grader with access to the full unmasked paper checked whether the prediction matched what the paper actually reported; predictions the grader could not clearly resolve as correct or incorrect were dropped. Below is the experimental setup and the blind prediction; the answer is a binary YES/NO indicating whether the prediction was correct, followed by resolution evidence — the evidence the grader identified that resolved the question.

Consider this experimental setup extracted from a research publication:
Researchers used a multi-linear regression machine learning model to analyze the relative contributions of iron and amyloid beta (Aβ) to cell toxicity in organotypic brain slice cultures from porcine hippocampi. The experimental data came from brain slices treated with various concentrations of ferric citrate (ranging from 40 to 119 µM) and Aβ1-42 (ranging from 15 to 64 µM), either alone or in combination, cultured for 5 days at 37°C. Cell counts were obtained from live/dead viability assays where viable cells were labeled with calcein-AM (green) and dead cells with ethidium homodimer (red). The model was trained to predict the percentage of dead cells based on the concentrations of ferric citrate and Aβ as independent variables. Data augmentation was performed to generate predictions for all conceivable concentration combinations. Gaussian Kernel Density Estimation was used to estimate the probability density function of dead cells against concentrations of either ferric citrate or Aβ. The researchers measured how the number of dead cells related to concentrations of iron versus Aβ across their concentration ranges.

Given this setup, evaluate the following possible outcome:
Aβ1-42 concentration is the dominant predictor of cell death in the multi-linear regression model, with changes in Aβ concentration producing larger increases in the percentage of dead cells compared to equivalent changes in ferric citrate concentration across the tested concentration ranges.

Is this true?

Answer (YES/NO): NO